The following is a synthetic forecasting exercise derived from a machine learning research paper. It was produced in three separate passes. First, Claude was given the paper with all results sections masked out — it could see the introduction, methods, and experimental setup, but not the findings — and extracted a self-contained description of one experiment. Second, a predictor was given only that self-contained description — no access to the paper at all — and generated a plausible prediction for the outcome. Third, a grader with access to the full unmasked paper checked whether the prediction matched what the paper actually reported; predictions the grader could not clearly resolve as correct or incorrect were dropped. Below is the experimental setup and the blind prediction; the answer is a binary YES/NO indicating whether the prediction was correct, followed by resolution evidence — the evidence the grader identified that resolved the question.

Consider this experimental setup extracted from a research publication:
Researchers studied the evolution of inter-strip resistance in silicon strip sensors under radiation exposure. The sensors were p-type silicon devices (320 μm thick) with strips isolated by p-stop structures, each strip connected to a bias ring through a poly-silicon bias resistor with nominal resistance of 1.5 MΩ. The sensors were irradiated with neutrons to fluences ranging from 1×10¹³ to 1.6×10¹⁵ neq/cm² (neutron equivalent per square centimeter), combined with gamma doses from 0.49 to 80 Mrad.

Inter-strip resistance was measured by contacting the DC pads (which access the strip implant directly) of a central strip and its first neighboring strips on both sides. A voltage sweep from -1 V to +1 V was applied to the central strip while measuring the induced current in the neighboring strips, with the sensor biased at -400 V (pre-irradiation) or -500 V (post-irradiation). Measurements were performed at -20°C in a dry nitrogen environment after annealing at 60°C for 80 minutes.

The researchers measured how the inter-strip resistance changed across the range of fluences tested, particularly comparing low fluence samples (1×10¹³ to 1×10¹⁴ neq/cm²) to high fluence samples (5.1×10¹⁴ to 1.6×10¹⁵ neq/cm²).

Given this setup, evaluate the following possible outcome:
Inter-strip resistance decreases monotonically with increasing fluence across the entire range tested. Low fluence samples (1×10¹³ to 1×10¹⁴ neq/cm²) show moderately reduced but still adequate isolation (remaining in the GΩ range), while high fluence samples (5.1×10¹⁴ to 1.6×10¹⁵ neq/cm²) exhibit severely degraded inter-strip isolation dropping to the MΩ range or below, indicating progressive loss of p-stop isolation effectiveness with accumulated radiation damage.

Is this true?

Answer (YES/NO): NO